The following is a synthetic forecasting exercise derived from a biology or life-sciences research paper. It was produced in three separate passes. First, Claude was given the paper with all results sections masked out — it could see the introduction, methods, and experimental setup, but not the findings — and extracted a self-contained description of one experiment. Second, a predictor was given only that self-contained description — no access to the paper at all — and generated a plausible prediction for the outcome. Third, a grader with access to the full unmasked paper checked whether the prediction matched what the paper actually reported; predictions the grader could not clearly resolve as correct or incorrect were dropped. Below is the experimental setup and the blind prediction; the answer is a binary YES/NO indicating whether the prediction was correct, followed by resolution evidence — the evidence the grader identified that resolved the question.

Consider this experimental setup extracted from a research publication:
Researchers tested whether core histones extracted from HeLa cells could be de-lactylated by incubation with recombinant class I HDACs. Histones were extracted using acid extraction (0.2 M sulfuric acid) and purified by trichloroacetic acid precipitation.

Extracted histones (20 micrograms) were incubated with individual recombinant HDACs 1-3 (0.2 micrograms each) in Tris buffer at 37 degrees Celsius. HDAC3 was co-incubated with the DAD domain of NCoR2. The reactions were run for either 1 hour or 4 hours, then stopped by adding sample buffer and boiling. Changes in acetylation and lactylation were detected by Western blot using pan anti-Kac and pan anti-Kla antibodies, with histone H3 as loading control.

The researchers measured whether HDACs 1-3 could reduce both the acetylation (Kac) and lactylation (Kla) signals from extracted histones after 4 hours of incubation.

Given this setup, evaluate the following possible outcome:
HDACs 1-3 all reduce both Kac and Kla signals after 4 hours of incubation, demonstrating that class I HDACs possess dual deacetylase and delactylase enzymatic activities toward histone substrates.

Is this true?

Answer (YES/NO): YES